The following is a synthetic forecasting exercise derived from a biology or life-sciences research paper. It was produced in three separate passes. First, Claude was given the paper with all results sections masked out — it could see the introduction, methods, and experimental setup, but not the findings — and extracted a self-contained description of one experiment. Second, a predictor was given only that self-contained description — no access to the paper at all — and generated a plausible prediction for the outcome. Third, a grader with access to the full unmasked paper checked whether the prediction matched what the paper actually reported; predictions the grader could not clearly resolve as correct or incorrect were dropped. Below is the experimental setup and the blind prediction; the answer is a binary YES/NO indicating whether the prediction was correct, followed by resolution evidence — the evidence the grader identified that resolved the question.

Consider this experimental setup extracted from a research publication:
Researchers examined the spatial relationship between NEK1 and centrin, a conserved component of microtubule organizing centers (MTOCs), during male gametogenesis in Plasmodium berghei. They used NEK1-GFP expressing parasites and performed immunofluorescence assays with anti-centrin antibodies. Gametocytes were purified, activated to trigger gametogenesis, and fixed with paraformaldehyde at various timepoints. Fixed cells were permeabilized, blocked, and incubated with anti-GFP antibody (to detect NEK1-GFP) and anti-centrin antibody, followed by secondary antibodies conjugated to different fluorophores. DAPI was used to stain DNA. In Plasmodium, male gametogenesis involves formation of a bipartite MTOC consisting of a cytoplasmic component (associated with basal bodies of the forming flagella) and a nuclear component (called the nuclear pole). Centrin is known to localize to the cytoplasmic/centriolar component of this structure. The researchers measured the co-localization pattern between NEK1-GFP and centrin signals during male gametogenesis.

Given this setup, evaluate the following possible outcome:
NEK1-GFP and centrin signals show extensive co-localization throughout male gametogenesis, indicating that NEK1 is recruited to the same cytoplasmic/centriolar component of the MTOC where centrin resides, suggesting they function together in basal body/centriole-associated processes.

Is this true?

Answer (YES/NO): NO